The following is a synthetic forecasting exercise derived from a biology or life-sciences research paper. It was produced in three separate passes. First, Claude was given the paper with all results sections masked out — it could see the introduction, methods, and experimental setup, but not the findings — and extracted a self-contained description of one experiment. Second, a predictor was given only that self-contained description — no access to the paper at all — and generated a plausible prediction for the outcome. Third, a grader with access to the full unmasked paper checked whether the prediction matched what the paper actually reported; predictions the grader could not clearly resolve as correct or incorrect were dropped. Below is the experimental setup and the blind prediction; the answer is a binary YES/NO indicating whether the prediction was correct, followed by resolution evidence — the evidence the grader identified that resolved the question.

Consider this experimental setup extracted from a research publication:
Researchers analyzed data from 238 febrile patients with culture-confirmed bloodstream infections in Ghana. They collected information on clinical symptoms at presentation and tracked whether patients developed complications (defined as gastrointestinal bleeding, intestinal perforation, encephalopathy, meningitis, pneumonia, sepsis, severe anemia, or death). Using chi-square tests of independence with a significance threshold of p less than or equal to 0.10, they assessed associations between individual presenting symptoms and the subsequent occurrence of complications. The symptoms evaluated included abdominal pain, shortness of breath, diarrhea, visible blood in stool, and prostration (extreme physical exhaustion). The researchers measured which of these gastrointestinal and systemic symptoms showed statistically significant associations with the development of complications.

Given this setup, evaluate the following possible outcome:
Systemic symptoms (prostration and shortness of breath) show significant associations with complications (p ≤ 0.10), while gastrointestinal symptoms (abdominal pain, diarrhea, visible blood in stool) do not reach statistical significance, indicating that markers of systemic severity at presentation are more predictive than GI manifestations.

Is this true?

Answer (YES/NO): NO